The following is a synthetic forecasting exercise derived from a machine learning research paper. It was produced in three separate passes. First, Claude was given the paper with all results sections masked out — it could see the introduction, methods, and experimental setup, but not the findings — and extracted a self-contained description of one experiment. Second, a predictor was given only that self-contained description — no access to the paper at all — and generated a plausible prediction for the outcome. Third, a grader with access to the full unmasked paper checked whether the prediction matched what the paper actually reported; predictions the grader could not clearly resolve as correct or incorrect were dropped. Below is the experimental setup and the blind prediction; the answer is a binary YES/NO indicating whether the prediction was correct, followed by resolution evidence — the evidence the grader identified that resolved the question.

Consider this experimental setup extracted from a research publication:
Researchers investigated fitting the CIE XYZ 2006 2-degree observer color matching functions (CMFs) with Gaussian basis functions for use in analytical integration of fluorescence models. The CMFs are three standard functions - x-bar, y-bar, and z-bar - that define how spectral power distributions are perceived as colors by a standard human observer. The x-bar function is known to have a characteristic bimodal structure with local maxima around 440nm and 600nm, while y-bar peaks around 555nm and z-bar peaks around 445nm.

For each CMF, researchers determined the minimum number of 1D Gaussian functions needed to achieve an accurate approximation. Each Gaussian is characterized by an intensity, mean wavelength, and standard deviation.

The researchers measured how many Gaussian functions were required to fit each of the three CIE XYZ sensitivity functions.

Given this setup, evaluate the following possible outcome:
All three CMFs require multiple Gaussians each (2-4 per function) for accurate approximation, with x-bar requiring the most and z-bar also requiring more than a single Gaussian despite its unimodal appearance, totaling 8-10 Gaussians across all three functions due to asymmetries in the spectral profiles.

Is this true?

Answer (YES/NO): NO